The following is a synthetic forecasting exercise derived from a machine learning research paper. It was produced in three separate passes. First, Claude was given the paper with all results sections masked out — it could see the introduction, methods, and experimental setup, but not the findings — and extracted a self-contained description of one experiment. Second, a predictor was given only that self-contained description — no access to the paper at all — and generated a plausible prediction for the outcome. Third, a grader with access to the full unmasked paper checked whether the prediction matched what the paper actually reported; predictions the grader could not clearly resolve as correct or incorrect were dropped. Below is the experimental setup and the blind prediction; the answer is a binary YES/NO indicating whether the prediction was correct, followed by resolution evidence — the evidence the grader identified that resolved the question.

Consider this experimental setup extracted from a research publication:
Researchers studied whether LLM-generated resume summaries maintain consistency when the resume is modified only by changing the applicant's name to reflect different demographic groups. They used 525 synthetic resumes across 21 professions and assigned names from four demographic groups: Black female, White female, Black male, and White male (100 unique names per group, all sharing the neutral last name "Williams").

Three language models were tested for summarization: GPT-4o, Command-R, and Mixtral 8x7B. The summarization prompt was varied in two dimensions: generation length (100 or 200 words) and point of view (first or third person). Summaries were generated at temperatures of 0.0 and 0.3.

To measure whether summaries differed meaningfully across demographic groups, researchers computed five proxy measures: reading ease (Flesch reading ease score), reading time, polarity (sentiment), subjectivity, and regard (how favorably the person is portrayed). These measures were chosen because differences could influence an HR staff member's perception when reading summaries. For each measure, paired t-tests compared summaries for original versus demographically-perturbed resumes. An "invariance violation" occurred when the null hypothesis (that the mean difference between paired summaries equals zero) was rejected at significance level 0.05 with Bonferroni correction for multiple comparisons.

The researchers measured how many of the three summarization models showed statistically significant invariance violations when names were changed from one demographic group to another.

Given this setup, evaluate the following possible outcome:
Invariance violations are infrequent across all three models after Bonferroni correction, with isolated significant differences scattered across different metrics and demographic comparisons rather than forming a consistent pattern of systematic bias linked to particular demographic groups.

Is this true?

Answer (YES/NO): NO